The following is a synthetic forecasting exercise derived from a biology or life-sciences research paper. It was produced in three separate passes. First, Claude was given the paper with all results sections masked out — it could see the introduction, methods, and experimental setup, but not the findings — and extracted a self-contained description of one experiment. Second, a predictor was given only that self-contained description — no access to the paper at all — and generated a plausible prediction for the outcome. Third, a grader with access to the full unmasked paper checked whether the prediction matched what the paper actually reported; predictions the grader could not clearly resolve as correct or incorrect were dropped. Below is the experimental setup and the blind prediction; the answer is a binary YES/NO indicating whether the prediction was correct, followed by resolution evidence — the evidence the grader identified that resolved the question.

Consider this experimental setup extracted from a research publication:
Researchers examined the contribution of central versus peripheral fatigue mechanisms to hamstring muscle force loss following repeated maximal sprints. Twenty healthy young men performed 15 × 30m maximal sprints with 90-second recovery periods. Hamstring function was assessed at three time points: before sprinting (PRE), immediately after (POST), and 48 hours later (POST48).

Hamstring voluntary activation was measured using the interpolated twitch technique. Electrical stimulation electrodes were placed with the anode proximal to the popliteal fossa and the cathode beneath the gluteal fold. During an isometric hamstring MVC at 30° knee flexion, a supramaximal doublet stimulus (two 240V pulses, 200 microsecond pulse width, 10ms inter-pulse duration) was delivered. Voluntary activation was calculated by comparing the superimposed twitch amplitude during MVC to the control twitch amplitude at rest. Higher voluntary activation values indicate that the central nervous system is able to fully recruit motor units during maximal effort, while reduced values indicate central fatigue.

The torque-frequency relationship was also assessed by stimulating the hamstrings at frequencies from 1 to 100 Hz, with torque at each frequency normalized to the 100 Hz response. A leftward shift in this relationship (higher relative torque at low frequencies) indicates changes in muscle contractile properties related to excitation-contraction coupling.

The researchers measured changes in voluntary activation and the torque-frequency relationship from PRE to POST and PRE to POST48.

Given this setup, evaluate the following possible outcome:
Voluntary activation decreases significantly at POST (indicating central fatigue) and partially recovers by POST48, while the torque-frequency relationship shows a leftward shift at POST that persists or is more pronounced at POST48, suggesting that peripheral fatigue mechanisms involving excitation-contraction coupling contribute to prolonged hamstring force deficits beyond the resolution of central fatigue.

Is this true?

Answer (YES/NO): NO